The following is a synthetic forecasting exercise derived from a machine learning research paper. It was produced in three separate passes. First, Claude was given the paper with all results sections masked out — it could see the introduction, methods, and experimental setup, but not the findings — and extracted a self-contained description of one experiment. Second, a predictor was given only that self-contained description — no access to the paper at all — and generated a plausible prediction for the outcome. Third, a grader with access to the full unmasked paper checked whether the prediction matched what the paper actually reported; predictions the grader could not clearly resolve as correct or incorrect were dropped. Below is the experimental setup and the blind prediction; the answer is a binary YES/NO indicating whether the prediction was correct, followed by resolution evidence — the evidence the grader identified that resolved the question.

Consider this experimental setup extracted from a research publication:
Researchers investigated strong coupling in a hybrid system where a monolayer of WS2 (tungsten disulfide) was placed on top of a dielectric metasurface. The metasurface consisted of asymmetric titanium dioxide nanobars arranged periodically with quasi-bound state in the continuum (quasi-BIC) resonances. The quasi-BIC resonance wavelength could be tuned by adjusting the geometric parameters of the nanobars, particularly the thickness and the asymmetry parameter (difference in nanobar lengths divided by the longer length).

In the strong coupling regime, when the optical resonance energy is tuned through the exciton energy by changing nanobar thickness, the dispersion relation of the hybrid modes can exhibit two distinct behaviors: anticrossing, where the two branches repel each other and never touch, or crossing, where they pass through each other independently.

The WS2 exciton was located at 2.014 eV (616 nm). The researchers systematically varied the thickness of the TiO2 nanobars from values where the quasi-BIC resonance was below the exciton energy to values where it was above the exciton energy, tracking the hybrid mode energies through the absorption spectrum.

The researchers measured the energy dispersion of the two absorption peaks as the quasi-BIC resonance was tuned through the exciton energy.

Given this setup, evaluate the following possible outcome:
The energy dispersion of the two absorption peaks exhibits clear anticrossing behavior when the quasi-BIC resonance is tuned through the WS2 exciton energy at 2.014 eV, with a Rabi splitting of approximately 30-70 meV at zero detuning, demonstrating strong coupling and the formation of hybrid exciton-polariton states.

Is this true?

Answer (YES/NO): YES